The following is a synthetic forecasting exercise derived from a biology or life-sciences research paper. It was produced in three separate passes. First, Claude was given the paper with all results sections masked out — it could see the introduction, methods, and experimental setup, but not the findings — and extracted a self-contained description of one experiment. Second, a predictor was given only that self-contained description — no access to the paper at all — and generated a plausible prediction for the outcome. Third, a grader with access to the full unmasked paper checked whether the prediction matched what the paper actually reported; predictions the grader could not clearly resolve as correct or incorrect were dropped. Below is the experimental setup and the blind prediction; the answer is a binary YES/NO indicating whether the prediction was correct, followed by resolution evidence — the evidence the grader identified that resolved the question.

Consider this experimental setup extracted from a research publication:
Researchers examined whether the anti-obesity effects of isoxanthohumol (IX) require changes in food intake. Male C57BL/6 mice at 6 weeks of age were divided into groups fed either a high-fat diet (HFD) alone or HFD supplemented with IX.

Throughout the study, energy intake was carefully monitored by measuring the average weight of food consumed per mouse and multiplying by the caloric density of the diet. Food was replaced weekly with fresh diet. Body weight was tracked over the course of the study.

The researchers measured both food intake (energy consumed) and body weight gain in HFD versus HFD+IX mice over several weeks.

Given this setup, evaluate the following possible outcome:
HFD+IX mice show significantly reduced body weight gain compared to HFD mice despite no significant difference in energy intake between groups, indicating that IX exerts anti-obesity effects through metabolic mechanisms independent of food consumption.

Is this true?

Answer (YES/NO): YES